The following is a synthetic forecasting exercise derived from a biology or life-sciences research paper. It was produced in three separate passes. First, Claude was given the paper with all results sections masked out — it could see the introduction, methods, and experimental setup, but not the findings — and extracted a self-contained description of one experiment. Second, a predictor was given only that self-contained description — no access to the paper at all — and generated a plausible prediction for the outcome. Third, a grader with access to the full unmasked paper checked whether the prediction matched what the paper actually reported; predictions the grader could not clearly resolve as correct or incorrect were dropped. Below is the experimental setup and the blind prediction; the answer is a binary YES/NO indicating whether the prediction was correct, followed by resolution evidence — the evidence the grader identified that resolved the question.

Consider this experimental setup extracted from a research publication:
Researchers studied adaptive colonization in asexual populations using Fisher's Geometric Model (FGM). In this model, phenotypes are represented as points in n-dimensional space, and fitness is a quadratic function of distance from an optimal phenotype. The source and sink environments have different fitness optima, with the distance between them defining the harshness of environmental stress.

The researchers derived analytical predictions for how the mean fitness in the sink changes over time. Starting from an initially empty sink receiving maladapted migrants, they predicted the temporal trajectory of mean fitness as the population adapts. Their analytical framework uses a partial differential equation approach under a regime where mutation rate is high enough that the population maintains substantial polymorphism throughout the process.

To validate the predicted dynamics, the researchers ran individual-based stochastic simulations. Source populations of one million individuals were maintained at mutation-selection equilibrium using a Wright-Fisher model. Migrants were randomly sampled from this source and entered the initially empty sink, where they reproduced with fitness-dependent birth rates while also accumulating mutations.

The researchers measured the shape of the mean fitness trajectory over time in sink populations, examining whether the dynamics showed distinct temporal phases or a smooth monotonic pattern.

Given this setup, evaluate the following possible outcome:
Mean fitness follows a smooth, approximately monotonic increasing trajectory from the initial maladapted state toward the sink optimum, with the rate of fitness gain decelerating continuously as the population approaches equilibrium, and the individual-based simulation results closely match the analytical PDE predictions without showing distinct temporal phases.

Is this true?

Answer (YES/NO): NO